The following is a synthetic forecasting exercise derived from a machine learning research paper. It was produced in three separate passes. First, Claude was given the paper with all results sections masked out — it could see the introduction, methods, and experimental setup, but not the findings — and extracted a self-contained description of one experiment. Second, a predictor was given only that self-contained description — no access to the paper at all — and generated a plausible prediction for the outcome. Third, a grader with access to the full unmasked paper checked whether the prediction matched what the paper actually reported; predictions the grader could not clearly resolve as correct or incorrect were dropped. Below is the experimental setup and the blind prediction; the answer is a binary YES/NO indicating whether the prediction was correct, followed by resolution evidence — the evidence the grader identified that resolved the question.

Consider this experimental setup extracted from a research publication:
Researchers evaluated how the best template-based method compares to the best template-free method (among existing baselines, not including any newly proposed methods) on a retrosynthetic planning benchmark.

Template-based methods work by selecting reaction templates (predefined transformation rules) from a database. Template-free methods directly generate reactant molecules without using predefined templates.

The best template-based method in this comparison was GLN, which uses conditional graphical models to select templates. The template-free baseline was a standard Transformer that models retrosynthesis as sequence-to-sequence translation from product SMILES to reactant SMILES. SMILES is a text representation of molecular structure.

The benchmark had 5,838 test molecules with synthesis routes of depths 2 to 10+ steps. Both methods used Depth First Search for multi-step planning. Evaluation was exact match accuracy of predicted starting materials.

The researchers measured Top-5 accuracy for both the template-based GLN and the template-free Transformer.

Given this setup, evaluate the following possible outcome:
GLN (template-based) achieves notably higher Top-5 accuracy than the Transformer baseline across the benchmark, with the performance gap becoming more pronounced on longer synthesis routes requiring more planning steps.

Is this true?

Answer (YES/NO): NO